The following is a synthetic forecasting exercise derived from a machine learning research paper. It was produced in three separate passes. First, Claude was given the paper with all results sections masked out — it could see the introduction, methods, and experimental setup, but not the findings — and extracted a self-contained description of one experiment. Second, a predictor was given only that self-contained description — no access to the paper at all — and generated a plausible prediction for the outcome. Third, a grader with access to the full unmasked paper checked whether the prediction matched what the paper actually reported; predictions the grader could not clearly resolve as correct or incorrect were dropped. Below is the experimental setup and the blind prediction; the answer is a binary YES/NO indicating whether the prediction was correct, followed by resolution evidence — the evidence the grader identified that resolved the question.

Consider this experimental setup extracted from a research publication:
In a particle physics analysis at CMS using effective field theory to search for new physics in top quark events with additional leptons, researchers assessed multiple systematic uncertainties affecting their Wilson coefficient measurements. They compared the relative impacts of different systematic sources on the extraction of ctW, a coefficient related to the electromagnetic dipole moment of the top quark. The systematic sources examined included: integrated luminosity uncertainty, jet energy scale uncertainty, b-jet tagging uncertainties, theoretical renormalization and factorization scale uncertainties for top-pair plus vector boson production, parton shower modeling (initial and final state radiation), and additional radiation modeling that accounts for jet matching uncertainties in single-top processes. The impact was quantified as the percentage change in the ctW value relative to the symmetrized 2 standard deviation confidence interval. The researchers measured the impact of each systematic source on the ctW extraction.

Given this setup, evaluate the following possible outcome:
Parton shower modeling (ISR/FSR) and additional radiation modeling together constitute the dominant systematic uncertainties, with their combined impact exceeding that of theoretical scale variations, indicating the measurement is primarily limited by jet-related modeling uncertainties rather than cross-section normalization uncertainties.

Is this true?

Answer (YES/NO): NO